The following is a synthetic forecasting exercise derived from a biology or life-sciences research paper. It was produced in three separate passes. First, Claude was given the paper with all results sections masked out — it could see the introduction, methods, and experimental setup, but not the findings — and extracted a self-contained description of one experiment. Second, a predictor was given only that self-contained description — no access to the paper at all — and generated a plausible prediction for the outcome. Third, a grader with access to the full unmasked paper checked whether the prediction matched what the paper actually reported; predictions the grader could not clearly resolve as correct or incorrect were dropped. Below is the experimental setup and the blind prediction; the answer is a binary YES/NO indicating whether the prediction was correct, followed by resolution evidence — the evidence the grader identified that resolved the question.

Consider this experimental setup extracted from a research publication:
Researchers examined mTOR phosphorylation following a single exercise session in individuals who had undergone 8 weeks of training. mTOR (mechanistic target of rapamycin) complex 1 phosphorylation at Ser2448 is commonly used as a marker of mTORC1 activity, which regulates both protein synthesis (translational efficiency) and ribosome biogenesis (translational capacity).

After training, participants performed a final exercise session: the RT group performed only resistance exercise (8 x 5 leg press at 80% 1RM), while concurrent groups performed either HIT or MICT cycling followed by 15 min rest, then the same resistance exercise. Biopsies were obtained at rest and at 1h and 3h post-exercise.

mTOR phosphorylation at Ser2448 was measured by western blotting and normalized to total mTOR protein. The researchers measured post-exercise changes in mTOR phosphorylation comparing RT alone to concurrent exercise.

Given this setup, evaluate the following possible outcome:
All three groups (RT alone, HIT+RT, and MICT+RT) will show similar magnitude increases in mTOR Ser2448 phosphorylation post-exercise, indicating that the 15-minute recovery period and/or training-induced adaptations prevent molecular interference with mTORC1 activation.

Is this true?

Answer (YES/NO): NO